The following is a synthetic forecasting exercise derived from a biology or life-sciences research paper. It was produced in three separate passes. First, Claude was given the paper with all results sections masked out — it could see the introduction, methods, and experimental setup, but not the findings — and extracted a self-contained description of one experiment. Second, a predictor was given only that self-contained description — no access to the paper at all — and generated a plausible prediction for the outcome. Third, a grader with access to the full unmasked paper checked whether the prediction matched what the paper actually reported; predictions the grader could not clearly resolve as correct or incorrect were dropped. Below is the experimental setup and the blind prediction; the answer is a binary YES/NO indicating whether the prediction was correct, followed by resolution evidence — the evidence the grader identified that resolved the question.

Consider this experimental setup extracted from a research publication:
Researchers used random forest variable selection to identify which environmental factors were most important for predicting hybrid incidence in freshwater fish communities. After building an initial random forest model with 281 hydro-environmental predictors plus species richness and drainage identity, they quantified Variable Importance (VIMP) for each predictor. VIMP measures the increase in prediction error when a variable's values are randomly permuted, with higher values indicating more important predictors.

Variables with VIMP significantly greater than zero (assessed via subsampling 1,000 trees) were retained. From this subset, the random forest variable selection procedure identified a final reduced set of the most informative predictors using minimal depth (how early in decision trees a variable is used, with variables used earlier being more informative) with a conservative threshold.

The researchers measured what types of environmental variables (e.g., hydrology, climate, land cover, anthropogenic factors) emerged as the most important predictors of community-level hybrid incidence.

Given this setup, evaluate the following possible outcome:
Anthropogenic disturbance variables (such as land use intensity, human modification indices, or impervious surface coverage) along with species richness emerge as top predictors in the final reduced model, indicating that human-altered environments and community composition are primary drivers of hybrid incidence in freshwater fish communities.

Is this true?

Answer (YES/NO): NO